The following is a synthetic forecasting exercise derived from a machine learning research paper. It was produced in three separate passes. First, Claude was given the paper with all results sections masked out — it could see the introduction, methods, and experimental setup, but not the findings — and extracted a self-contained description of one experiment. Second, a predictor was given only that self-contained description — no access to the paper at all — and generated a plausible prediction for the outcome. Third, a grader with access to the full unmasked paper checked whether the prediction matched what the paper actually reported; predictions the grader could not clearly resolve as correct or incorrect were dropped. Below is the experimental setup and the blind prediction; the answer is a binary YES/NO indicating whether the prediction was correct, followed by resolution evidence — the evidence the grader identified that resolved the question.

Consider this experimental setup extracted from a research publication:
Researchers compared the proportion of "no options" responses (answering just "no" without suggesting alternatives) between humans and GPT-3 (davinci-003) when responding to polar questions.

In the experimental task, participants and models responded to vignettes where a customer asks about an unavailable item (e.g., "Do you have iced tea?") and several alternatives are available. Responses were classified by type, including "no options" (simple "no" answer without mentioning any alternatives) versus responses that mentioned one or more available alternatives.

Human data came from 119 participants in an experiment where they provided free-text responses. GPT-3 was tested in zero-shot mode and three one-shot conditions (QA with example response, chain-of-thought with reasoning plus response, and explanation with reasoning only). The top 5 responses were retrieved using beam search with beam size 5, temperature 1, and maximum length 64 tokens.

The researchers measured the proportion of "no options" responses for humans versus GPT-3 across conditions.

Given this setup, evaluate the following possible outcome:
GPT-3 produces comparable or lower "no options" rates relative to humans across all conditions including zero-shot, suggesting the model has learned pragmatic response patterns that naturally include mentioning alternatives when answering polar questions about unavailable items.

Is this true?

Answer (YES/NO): NO